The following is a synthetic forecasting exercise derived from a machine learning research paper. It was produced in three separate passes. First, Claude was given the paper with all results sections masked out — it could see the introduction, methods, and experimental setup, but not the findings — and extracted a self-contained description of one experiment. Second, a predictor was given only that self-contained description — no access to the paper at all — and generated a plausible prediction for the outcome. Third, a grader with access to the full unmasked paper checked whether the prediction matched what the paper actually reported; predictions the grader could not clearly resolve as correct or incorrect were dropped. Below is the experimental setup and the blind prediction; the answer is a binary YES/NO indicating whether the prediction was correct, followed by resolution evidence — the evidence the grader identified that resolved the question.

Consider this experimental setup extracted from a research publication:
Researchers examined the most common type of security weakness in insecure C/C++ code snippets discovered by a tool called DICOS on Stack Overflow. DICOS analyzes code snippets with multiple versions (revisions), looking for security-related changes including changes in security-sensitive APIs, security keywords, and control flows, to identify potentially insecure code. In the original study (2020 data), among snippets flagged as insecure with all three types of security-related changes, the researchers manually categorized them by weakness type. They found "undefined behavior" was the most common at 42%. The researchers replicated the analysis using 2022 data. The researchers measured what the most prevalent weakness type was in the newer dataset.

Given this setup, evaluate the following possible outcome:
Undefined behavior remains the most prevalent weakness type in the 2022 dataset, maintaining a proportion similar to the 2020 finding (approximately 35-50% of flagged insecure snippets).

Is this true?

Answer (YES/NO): NO